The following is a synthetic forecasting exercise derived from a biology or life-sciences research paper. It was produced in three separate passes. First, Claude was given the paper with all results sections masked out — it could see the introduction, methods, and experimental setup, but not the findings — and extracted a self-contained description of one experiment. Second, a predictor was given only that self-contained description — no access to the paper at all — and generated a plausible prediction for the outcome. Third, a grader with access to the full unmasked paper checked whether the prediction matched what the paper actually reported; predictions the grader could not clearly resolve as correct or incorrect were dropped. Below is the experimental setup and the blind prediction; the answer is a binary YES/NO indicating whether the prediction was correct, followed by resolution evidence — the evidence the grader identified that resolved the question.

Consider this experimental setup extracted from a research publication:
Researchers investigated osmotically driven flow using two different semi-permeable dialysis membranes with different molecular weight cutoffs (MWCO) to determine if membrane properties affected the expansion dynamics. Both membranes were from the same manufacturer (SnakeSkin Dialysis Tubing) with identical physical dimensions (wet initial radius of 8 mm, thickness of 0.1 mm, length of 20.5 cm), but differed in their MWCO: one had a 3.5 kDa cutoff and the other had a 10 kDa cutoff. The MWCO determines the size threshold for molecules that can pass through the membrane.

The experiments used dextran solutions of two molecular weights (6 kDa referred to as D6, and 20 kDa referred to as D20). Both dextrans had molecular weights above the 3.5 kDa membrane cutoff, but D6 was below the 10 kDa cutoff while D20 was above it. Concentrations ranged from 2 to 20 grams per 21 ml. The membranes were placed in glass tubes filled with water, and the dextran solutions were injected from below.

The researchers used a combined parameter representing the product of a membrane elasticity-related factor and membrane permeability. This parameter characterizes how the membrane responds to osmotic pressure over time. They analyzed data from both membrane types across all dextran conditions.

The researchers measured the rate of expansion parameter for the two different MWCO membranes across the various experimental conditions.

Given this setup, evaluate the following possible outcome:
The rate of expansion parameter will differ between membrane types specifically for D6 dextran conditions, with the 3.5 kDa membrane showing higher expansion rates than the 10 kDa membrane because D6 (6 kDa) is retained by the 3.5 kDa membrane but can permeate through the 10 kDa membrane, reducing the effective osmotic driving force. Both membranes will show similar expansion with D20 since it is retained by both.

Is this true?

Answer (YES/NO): NO